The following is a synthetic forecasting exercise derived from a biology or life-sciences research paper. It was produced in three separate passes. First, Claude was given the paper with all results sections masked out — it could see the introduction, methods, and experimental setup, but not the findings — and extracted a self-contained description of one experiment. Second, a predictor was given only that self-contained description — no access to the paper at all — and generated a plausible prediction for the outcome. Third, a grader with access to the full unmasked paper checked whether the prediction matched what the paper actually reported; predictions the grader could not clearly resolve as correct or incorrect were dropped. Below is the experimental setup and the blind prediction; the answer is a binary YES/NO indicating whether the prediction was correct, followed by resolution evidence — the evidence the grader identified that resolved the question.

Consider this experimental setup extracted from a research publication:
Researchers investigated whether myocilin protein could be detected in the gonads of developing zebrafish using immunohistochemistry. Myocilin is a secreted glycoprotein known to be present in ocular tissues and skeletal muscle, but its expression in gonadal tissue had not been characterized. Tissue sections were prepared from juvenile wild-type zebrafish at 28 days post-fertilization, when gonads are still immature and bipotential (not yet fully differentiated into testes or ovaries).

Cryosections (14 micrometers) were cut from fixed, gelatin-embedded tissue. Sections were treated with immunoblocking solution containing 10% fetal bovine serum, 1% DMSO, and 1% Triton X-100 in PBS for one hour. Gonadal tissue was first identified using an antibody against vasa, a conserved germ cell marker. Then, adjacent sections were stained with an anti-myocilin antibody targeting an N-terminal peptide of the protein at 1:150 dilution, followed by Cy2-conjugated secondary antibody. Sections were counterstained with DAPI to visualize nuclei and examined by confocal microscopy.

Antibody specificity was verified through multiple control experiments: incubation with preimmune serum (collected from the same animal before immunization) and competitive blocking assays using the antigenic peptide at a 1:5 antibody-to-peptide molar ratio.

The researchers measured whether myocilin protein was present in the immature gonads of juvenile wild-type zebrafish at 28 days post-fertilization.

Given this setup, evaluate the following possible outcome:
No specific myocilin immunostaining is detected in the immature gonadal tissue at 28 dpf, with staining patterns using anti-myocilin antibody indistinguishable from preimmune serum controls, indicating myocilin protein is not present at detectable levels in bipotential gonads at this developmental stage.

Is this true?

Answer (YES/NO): NO